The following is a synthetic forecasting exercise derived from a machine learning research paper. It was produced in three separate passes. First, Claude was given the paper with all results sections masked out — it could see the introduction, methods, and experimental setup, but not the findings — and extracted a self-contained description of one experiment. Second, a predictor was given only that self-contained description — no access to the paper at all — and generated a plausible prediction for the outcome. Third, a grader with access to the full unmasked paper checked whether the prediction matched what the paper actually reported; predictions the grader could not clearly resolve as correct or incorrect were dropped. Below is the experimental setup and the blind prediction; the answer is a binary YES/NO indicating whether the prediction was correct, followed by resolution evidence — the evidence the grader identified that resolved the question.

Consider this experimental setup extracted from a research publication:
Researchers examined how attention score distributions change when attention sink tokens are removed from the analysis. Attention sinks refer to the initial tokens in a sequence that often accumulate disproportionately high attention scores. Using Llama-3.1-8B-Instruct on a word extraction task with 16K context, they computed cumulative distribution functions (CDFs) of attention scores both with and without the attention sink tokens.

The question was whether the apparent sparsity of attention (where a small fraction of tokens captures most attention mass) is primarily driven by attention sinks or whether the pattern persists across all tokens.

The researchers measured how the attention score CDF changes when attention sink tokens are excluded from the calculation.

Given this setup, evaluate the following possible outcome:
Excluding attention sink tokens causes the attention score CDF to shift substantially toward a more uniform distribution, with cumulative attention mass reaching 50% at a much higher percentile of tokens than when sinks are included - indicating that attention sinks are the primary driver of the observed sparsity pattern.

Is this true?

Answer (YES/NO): YES